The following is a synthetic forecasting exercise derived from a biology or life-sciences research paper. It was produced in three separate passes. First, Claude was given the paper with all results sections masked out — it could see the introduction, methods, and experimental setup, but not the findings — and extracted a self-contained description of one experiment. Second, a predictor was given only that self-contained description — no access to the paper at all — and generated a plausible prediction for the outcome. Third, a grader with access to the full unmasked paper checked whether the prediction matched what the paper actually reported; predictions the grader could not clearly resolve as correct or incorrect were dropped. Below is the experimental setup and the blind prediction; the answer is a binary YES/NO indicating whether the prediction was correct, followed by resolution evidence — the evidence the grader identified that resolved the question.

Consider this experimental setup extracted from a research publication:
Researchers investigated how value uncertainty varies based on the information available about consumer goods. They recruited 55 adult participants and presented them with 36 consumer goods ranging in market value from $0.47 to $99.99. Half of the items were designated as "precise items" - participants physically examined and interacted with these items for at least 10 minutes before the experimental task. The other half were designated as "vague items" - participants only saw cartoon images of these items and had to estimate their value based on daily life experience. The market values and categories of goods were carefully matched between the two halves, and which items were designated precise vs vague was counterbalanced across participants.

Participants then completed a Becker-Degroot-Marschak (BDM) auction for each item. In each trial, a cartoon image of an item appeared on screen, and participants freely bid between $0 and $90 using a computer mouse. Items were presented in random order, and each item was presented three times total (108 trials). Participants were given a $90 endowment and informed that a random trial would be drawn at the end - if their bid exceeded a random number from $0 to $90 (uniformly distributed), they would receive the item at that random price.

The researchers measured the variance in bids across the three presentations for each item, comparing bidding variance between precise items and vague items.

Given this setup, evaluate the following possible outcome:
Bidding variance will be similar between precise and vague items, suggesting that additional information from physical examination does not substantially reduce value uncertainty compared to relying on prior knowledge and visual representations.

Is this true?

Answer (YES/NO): NO